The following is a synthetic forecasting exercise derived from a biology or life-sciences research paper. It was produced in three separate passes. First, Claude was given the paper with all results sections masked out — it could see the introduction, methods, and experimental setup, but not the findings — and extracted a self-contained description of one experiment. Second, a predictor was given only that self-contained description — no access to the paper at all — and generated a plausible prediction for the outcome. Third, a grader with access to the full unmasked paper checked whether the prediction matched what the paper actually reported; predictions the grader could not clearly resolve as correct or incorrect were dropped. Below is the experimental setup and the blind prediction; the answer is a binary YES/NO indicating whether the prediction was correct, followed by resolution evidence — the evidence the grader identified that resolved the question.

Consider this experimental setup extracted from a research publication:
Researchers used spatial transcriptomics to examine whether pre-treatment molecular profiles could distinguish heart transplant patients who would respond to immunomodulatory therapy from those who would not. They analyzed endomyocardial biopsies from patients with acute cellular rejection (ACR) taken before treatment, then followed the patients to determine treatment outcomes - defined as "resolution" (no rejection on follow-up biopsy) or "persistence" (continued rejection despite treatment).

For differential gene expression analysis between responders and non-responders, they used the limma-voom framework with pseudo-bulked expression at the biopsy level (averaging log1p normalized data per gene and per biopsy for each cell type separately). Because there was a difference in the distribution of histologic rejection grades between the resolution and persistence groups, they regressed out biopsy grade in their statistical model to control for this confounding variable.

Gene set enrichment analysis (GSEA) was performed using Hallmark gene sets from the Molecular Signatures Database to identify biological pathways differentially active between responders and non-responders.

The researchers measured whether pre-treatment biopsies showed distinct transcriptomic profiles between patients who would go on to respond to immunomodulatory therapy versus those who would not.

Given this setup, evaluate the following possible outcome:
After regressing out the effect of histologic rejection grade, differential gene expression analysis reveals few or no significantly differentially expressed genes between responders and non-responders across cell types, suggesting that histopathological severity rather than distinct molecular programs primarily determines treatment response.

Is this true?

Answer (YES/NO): NO